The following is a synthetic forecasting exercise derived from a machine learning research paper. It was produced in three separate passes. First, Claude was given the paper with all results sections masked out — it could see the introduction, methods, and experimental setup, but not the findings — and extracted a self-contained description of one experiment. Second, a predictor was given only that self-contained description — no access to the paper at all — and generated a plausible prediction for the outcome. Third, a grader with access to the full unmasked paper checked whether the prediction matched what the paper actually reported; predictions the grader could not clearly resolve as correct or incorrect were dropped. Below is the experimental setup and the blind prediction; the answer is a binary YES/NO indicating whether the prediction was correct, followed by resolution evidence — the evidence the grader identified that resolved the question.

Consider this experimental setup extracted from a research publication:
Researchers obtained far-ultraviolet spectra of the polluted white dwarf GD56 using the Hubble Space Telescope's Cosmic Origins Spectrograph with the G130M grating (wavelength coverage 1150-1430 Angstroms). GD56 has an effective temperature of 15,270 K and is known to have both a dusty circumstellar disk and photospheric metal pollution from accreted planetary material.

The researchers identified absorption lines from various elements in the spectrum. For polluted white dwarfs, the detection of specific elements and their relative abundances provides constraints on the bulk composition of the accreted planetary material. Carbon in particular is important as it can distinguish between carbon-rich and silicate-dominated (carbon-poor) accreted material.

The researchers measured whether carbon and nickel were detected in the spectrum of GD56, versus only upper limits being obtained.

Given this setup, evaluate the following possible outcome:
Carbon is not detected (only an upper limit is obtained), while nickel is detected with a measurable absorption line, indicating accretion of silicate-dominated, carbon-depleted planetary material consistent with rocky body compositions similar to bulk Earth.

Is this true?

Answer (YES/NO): NO